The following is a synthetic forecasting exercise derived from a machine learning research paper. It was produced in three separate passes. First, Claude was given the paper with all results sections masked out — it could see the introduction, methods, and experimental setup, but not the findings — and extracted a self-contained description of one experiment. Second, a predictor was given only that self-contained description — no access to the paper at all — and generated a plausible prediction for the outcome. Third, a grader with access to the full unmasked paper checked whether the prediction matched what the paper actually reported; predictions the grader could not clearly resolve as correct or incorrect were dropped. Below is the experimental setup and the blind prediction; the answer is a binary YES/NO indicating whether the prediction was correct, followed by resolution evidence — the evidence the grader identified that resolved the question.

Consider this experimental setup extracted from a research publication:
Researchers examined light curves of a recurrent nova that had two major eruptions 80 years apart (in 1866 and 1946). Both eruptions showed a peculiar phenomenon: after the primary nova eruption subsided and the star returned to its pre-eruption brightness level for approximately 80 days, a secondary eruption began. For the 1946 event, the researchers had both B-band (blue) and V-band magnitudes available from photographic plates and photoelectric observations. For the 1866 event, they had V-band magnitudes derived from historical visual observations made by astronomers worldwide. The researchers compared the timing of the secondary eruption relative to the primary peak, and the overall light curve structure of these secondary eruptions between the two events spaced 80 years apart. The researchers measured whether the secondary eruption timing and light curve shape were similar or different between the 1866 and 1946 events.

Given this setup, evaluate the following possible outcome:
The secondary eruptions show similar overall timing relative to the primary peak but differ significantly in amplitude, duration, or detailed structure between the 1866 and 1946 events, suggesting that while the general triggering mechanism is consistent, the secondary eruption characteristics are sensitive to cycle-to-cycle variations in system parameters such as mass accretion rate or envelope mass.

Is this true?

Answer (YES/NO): NO